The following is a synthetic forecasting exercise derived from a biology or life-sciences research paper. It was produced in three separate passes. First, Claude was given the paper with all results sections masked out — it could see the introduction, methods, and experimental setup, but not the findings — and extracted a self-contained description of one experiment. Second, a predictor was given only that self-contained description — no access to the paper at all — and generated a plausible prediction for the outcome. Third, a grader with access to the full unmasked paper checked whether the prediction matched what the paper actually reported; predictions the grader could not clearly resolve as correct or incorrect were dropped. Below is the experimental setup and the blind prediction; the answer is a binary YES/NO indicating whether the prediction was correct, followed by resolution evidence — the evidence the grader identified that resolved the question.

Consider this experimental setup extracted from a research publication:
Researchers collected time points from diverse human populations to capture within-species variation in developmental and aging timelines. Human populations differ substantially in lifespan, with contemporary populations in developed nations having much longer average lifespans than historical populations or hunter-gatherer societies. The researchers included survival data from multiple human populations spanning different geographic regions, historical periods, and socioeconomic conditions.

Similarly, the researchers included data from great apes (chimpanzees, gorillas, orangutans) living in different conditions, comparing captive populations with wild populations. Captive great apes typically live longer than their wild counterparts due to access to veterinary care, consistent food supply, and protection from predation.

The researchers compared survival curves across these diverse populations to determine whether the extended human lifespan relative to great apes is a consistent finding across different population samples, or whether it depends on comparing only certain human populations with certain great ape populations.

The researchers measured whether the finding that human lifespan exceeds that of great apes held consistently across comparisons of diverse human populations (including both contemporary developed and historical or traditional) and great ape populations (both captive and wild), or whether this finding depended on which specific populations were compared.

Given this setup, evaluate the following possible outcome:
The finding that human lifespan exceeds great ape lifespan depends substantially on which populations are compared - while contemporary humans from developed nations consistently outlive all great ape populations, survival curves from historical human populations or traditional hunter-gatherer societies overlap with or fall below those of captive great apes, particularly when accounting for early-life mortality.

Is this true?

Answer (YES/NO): NO